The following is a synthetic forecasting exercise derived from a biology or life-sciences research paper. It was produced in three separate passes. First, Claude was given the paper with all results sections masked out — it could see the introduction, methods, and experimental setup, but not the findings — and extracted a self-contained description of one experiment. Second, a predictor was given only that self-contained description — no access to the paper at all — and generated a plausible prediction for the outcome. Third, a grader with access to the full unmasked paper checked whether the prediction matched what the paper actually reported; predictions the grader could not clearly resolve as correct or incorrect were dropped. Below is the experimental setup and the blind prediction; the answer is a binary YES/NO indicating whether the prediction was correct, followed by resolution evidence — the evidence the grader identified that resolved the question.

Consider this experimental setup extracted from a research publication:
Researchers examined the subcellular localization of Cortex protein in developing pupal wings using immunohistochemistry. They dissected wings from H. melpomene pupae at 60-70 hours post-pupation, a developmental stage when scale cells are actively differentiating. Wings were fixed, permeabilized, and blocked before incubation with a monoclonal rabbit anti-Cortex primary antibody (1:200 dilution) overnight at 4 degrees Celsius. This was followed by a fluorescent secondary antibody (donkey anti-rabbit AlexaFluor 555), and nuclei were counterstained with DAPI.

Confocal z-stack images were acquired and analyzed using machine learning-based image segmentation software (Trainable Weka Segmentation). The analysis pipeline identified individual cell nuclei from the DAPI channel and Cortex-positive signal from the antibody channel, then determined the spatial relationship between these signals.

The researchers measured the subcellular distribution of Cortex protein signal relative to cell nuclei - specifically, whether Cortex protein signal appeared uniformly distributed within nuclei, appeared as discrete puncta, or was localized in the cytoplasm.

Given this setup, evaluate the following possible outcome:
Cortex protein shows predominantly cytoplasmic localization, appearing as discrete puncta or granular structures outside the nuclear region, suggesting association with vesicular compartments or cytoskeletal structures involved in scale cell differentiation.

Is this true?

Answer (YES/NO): NO